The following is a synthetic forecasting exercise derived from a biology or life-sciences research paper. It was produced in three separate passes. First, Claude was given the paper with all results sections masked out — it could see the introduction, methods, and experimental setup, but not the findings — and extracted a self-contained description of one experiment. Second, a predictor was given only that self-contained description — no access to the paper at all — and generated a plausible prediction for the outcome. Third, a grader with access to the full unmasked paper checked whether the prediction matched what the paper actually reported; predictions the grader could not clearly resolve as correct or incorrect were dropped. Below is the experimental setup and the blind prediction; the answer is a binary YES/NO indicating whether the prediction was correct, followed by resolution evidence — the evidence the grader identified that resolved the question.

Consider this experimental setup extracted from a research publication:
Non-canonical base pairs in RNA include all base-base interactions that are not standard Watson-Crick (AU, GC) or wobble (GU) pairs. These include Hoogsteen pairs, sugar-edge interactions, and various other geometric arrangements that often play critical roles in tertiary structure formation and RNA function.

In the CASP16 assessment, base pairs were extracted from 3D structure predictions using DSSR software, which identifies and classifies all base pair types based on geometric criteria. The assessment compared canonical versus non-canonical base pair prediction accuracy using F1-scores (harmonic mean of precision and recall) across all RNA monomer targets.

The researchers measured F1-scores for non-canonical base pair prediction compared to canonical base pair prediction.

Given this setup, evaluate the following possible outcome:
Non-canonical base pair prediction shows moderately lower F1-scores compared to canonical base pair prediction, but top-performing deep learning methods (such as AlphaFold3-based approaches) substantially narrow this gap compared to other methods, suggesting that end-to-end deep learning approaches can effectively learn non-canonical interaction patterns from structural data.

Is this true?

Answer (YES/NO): NO